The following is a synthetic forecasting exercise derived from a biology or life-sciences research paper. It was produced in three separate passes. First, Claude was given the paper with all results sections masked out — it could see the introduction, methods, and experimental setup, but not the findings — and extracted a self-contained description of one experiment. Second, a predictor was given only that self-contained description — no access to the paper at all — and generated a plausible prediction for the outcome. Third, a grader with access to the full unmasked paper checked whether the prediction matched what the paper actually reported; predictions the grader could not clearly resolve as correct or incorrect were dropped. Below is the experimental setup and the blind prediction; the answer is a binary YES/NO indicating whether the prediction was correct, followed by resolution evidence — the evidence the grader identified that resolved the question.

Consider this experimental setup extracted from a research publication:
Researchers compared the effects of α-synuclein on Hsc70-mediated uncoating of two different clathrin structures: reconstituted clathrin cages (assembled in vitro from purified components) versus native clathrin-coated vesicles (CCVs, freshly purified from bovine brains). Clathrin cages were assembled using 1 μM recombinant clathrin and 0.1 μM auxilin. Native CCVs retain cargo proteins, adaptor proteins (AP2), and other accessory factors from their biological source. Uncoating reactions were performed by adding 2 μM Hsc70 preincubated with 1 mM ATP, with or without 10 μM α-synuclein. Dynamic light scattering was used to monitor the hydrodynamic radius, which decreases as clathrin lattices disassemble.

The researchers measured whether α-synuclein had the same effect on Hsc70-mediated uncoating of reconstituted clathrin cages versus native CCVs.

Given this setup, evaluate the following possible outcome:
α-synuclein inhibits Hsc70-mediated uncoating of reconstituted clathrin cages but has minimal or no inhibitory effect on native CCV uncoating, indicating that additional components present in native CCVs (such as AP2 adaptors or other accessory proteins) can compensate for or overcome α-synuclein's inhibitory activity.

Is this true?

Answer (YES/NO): NO